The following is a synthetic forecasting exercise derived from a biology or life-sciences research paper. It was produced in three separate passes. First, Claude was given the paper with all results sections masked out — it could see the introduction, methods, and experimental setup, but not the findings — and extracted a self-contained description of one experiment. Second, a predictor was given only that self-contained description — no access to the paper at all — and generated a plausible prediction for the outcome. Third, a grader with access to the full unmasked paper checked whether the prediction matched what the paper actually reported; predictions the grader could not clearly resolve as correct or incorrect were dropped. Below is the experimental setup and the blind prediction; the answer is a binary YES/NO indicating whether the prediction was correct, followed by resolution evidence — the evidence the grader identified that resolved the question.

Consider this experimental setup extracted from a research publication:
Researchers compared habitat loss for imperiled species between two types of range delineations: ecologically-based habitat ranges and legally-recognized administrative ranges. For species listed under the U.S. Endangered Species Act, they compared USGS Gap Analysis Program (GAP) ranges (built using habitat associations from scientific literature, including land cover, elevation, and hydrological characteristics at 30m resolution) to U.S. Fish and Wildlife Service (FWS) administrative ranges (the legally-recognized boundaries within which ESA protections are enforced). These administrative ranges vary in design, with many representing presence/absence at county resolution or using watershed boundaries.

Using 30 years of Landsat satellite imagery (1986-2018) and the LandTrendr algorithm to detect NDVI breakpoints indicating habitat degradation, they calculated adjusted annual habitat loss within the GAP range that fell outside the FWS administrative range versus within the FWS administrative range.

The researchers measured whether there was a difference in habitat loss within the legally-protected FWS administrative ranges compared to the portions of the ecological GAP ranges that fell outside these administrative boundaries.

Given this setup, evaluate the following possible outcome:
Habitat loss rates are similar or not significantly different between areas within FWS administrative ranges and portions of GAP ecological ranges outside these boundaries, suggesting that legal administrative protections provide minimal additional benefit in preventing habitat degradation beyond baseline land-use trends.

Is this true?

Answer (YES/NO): NO